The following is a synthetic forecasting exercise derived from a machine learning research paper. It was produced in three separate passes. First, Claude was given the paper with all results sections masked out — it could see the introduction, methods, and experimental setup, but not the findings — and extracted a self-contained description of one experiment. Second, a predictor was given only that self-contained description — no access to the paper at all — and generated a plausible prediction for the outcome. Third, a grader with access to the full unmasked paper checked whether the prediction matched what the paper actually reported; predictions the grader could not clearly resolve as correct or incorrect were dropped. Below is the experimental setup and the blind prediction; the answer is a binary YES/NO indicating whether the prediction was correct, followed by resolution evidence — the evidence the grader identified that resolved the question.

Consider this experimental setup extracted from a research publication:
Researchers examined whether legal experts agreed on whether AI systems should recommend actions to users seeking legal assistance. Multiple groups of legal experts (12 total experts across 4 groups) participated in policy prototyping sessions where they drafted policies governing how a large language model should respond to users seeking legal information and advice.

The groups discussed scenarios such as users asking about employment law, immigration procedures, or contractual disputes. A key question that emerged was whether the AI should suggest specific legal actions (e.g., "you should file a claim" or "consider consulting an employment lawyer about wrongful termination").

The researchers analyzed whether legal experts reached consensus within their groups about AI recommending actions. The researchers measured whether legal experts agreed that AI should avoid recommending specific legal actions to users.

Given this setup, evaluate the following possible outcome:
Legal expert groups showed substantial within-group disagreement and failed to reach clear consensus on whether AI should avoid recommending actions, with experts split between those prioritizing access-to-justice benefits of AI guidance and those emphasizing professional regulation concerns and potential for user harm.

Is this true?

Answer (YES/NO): NO